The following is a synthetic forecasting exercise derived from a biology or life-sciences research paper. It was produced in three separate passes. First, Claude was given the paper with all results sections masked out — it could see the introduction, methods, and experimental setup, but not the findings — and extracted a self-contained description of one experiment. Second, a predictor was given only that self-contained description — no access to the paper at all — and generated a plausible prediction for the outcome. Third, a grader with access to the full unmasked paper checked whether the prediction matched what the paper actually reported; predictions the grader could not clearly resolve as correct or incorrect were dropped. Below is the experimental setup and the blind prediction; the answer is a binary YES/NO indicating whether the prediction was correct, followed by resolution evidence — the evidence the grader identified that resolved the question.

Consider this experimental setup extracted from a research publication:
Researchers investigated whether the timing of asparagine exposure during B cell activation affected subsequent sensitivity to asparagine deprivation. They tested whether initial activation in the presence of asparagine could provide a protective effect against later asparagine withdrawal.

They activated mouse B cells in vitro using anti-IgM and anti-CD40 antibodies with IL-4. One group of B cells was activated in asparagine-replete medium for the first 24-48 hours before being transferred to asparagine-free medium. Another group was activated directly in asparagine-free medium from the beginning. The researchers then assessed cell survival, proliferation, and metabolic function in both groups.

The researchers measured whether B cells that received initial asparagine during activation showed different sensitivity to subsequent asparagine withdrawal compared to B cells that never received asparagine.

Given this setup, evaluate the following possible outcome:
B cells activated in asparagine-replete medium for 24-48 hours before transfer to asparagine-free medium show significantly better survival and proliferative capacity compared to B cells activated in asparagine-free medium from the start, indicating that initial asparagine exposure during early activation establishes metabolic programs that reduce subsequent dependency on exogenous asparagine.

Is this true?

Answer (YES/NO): YES